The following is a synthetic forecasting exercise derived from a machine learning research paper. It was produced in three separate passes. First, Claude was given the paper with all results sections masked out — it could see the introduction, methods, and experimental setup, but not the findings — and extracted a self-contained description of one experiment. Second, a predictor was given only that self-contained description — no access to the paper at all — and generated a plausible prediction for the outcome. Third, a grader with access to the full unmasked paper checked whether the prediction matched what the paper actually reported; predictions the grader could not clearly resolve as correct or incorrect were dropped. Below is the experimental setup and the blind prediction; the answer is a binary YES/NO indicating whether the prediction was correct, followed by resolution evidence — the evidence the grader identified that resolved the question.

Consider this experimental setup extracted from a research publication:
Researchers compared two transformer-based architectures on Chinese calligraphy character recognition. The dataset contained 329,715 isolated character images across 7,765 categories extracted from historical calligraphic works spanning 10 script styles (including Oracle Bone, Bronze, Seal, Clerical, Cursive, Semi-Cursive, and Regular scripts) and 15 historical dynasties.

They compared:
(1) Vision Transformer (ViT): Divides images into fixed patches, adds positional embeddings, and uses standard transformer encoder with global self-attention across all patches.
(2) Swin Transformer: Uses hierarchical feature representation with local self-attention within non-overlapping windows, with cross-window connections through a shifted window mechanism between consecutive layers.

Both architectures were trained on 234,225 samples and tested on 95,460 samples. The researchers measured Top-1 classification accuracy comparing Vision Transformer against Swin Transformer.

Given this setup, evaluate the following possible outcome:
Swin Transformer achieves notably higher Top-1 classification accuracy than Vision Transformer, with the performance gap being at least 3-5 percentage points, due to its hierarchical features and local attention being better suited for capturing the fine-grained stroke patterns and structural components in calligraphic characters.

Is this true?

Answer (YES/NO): YES